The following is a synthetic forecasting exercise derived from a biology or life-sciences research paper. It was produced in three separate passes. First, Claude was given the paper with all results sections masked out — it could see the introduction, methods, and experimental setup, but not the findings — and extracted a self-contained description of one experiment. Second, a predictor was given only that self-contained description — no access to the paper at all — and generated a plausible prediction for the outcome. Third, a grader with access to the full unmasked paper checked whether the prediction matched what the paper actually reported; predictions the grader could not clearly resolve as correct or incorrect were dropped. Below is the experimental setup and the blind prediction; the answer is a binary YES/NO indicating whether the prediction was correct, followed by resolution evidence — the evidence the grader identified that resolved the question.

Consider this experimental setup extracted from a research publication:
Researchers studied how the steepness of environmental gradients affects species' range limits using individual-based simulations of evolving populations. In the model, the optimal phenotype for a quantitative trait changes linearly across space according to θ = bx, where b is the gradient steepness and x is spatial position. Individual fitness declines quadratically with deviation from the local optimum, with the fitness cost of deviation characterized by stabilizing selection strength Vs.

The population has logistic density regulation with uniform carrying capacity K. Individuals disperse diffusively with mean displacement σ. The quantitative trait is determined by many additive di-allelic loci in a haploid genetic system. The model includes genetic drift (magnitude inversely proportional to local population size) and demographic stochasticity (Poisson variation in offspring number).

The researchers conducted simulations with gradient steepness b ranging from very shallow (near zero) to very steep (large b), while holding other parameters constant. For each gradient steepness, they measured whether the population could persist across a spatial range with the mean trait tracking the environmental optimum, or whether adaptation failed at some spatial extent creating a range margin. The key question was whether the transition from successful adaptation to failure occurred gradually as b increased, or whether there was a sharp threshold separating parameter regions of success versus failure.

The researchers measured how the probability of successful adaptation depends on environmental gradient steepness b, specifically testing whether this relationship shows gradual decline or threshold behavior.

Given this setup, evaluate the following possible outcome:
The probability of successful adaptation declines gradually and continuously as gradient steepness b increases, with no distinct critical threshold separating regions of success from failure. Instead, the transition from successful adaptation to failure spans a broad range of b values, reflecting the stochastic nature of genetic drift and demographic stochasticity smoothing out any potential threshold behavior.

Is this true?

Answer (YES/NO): NO